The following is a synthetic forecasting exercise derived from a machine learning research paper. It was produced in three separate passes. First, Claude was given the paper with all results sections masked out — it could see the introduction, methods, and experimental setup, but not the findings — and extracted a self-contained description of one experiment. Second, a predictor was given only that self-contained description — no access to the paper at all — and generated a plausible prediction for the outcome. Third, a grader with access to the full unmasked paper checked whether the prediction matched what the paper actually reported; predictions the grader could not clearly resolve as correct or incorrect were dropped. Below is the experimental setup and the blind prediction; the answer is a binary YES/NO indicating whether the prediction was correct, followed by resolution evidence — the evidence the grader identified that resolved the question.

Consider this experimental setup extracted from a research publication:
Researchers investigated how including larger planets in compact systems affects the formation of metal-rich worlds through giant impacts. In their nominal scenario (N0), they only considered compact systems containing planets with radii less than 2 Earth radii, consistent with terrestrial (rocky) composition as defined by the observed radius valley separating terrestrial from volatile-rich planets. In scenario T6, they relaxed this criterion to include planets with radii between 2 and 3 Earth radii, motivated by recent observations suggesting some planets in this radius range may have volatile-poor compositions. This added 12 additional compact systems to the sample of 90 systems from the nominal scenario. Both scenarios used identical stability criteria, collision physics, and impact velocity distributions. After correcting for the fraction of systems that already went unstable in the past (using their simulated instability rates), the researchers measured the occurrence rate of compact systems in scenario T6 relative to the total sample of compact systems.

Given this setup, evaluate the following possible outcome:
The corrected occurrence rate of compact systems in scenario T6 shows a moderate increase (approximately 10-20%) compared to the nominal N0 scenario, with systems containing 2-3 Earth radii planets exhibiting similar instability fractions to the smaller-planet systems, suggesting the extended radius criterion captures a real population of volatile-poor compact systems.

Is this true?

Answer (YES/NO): NO